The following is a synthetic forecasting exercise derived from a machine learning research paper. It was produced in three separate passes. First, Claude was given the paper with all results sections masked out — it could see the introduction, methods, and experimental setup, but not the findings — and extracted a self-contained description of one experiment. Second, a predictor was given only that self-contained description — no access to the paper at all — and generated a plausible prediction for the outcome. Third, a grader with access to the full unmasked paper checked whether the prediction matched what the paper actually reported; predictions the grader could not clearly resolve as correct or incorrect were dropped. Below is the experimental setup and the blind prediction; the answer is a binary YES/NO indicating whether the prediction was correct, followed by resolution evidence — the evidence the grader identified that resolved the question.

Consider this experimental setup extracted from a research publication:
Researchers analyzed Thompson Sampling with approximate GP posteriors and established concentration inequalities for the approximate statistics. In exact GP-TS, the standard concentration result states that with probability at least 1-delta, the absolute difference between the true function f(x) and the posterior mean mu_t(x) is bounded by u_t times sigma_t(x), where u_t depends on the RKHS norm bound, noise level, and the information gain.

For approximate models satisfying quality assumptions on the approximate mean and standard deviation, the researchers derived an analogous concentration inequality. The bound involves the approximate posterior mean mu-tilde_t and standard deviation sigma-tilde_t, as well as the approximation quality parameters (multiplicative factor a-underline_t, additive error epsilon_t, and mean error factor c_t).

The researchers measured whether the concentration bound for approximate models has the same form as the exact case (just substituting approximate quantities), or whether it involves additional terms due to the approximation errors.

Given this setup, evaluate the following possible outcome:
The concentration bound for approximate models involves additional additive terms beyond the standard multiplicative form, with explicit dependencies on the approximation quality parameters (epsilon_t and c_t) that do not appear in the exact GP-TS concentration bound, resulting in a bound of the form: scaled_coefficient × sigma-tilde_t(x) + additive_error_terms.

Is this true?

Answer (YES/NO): YES